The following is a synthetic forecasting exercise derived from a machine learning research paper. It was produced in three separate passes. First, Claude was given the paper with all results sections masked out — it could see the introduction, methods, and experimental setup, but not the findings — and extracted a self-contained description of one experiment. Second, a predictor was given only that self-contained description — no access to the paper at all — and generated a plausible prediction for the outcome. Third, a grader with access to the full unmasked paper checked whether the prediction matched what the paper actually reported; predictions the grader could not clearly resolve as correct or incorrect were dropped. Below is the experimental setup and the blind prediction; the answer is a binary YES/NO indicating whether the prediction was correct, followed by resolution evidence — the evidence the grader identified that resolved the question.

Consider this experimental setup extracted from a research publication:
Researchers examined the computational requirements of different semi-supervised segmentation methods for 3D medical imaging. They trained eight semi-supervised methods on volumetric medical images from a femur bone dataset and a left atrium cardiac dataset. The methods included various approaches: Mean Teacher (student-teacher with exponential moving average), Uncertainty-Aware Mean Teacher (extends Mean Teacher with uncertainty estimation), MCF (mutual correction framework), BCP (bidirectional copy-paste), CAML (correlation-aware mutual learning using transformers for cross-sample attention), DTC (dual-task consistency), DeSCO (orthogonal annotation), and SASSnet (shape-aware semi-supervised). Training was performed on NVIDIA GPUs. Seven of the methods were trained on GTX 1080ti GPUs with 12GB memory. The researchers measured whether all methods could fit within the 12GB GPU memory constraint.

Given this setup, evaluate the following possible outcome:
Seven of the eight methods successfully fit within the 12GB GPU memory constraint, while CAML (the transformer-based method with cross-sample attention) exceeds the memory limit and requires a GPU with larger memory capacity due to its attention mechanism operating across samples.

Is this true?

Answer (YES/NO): YES